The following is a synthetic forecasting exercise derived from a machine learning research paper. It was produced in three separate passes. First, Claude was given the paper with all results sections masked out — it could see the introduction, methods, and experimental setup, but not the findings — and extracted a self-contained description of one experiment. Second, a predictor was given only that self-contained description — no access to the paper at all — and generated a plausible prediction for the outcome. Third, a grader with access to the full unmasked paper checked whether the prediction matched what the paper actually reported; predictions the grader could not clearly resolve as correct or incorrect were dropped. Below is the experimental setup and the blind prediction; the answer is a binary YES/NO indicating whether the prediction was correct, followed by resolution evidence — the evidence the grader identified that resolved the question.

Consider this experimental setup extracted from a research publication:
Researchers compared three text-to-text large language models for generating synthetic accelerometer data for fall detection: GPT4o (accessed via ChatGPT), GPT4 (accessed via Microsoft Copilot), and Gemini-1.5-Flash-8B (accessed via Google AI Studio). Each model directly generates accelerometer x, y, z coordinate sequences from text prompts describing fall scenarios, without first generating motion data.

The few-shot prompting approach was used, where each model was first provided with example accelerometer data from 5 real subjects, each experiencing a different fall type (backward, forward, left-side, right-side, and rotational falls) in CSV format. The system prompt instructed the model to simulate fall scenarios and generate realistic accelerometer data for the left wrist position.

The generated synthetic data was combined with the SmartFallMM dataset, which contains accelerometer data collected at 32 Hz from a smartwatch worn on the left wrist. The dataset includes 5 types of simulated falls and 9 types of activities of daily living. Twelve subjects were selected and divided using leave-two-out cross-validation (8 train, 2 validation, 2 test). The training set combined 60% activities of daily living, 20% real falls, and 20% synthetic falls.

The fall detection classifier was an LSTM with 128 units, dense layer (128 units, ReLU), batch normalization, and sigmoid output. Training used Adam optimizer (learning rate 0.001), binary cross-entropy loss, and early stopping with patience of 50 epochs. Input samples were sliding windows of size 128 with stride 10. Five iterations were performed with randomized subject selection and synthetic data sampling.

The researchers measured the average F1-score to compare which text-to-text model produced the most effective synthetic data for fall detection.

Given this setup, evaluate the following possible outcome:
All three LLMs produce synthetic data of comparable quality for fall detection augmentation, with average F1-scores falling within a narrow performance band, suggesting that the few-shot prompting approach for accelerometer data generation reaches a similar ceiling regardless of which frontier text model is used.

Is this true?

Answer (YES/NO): NO